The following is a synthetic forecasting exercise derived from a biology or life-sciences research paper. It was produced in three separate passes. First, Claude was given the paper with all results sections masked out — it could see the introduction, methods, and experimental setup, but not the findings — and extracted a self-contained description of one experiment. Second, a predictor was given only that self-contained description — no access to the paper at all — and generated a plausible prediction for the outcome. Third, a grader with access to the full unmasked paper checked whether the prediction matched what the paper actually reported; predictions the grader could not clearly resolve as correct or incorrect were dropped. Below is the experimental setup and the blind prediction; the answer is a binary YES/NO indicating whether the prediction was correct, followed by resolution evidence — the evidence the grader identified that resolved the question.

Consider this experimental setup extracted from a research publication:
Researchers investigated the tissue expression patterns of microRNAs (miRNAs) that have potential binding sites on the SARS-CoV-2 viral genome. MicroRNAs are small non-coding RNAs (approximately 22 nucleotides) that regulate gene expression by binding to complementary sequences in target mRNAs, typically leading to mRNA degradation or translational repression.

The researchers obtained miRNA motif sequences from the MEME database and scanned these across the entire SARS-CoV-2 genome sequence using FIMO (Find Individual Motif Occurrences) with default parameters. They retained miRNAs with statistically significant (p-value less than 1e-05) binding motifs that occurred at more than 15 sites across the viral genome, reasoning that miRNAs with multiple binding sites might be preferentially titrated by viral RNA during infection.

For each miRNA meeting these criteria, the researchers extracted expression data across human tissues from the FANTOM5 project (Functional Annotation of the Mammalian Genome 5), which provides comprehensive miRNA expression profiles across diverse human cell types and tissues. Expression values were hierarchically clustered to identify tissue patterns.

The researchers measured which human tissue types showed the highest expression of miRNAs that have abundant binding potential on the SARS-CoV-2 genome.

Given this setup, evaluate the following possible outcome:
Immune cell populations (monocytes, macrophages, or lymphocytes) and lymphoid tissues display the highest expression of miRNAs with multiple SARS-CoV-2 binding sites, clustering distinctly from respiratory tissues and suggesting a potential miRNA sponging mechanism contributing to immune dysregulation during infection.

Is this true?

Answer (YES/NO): YES